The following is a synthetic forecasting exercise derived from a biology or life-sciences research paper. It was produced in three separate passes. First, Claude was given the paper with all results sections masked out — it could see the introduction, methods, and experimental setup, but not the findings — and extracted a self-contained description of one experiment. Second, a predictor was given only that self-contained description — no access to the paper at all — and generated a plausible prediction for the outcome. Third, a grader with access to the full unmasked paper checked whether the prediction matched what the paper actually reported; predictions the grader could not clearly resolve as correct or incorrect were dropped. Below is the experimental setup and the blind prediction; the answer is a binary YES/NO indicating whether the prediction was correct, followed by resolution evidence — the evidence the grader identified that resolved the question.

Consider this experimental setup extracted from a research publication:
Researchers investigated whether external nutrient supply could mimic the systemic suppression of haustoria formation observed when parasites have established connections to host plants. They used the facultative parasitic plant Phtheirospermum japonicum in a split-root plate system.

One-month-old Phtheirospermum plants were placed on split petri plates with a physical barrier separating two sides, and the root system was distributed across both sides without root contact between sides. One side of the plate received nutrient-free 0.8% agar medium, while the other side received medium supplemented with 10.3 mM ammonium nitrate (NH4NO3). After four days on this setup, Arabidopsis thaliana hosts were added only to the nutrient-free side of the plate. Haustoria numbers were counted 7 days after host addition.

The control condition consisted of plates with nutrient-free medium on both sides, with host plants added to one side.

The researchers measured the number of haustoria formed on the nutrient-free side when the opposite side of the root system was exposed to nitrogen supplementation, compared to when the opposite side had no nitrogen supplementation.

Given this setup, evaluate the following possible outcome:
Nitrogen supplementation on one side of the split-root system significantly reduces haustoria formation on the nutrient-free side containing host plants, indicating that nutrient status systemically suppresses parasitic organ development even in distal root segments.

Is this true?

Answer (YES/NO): YES